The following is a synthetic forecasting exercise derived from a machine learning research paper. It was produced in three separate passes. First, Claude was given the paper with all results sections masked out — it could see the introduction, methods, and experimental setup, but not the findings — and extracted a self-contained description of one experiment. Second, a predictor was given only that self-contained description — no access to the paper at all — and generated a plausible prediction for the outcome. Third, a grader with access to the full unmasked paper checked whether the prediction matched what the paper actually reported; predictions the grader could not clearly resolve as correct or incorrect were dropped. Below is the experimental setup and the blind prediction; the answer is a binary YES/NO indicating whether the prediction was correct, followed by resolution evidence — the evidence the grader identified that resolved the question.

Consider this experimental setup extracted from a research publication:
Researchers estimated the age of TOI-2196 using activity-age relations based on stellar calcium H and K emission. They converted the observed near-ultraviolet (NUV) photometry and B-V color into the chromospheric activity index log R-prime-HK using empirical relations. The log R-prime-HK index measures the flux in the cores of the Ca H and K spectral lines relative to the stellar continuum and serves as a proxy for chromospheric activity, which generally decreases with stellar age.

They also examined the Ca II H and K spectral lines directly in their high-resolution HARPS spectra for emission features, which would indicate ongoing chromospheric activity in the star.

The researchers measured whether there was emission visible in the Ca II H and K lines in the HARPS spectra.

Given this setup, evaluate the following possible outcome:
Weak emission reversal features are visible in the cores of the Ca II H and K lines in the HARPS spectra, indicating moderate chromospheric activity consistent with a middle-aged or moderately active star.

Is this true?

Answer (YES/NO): NO